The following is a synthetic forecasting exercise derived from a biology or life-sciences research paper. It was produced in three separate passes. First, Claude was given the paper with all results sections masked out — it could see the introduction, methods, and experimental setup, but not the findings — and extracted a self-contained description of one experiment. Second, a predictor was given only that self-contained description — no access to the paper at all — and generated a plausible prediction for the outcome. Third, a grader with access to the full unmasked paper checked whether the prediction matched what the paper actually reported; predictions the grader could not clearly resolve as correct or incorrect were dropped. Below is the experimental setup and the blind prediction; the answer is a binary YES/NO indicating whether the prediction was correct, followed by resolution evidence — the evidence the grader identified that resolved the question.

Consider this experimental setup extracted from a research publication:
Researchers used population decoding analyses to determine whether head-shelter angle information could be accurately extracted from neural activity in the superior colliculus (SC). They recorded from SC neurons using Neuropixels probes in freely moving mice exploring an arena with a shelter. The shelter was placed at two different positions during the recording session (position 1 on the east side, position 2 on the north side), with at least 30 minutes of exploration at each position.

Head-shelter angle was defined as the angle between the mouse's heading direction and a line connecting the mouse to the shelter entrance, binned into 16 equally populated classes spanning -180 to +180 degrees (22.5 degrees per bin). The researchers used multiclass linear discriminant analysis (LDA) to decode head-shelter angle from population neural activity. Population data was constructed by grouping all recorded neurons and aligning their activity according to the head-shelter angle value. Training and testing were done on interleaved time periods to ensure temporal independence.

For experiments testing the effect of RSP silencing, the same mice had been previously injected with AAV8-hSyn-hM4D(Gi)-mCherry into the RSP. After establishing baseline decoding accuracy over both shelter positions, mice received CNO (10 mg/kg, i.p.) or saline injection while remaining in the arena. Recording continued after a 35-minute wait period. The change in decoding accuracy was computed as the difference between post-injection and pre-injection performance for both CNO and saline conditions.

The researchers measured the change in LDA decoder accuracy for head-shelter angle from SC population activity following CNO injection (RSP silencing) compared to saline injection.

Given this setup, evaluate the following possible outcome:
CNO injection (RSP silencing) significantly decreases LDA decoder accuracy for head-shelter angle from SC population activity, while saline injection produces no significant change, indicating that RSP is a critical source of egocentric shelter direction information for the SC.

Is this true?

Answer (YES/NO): YES